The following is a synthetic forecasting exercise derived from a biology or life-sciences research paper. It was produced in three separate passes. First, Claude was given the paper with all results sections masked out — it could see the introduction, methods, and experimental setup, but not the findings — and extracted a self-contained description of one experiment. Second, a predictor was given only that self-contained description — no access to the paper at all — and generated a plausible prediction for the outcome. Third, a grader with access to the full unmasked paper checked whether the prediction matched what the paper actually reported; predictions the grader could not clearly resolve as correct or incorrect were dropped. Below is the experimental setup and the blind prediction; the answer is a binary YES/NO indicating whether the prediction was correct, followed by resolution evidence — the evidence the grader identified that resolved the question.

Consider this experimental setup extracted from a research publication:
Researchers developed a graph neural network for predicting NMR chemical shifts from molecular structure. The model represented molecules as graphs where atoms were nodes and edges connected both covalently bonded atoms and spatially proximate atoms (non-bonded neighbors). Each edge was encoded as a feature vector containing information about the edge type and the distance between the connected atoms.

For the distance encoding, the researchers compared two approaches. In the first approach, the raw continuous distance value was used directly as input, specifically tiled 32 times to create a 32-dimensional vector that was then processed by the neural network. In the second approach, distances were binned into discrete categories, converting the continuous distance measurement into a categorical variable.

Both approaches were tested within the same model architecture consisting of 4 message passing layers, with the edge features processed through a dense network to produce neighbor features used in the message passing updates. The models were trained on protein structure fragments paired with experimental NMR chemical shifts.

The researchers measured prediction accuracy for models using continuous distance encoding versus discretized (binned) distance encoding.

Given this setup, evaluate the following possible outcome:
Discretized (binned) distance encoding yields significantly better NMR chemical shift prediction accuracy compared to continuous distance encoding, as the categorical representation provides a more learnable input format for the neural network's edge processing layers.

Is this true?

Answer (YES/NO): NO